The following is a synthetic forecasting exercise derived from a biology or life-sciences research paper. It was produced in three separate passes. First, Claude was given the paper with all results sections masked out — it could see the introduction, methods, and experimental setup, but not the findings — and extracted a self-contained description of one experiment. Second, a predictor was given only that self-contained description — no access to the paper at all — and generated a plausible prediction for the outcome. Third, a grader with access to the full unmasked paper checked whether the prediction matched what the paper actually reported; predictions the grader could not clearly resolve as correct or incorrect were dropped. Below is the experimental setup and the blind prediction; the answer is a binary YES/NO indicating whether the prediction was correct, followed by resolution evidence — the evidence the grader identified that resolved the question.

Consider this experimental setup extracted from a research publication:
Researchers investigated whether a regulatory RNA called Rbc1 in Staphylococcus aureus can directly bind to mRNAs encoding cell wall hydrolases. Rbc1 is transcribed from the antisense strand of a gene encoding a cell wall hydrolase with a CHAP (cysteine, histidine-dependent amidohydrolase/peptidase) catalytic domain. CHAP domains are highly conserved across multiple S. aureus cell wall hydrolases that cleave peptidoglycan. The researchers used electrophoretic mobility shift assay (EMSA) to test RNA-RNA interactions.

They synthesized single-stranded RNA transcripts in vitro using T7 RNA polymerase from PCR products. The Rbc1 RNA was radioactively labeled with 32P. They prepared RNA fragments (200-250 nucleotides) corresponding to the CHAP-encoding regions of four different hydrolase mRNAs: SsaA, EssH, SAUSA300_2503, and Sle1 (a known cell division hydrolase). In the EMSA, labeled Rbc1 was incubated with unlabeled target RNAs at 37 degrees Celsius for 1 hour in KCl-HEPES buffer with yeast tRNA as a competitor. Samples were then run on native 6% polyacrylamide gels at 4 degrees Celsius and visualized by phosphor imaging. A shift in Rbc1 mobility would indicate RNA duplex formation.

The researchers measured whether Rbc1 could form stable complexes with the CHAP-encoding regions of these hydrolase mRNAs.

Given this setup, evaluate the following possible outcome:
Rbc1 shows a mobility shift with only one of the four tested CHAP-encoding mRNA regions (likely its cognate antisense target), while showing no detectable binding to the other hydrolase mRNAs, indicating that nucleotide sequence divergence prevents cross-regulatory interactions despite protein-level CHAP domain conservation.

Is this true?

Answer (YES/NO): NO